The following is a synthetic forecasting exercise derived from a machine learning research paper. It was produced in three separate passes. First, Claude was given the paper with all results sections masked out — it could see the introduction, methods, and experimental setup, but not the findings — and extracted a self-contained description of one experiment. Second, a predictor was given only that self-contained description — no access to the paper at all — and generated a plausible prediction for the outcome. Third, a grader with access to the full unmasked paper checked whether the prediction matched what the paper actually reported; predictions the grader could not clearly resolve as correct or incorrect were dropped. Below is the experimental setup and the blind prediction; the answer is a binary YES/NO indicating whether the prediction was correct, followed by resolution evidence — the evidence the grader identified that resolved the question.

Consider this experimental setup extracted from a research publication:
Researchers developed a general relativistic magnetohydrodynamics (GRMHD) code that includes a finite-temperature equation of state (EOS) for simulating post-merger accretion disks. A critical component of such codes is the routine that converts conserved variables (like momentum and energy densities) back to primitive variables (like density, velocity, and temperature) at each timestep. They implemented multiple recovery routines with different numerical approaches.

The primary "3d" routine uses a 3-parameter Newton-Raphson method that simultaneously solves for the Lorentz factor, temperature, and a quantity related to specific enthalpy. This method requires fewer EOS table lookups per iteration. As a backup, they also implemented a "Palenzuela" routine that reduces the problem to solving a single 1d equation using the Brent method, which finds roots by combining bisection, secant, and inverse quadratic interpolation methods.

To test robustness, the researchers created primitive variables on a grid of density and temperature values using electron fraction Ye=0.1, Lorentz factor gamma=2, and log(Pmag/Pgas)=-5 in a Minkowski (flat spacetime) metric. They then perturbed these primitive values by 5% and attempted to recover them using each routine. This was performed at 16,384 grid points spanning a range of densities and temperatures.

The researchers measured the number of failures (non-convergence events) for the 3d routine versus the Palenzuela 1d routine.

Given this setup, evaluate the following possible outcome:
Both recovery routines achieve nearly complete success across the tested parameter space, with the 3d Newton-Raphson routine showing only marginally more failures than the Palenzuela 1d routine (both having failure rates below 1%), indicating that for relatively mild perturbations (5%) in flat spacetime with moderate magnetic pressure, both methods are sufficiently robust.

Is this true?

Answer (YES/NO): NO